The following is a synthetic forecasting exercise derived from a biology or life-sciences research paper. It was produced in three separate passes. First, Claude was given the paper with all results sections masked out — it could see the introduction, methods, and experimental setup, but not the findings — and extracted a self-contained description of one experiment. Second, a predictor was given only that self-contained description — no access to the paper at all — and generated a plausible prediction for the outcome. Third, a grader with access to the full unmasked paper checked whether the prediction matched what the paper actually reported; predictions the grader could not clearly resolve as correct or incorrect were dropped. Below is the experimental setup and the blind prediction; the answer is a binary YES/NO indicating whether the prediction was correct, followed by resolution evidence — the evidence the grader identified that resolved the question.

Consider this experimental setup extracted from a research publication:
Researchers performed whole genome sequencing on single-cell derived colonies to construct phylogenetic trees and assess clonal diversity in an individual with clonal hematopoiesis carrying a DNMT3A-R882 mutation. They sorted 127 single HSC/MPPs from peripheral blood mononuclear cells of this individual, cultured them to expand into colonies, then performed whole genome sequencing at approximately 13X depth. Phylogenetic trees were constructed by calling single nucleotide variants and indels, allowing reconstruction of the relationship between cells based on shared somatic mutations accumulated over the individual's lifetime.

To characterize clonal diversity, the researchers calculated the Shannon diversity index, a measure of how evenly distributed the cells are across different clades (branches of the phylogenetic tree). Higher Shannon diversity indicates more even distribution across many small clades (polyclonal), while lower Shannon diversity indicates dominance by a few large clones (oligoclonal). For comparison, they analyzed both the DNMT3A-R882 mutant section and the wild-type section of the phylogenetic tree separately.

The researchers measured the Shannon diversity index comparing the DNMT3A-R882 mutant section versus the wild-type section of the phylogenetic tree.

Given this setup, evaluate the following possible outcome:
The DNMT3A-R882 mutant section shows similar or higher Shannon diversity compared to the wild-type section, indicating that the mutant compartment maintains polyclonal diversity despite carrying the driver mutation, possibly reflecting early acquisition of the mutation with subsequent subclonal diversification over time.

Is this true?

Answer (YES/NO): NO